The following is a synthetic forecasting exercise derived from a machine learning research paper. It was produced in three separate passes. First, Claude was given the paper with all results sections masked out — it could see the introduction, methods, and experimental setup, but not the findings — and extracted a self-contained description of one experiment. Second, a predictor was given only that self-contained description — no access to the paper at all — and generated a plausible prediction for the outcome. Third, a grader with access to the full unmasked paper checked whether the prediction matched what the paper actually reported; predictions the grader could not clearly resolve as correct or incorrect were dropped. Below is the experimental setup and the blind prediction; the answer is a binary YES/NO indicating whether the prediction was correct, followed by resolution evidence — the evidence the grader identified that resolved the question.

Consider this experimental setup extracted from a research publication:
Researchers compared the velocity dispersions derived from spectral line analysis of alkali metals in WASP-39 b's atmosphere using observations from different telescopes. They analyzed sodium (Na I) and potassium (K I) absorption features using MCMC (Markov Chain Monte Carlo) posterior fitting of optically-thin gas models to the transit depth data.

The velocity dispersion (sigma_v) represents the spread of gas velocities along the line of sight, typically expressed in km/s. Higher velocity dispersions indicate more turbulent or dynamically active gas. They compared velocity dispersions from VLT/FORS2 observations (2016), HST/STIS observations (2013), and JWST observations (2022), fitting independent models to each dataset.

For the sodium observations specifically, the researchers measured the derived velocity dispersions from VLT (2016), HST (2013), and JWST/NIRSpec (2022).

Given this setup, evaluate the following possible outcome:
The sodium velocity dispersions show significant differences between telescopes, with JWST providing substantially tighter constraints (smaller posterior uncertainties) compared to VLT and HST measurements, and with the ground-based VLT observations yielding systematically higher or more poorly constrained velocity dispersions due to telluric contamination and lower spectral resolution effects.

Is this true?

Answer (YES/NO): NO